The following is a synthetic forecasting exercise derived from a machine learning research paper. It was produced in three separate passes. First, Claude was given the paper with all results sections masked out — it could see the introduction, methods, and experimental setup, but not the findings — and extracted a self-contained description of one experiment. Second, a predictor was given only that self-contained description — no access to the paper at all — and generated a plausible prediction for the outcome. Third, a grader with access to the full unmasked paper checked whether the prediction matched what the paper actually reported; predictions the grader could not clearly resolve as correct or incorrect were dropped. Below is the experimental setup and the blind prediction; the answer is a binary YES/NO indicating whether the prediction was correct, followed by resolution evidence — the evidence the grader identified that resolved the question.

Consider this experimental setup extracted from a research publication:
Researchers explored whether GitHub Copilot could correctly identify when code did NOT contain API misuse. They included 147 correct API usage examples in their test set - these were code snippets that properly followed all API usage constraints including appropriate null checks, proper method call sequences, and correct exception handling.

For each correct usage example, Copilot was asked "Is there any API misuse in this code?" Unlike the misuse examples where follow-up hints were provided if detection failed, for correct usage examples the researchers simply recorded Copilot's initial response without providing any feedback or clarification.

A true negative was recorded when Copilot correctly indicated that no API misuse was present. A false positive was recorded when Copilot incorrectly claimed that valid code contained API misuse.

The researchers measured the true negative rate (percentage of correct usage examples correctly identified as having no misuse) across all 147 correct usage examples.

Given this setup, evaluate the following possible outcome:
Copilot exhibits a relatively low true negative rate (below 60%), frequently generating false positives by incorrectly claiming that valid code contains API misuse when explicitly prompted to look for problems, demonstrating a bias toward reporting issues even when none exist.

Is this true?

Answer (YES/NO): YES